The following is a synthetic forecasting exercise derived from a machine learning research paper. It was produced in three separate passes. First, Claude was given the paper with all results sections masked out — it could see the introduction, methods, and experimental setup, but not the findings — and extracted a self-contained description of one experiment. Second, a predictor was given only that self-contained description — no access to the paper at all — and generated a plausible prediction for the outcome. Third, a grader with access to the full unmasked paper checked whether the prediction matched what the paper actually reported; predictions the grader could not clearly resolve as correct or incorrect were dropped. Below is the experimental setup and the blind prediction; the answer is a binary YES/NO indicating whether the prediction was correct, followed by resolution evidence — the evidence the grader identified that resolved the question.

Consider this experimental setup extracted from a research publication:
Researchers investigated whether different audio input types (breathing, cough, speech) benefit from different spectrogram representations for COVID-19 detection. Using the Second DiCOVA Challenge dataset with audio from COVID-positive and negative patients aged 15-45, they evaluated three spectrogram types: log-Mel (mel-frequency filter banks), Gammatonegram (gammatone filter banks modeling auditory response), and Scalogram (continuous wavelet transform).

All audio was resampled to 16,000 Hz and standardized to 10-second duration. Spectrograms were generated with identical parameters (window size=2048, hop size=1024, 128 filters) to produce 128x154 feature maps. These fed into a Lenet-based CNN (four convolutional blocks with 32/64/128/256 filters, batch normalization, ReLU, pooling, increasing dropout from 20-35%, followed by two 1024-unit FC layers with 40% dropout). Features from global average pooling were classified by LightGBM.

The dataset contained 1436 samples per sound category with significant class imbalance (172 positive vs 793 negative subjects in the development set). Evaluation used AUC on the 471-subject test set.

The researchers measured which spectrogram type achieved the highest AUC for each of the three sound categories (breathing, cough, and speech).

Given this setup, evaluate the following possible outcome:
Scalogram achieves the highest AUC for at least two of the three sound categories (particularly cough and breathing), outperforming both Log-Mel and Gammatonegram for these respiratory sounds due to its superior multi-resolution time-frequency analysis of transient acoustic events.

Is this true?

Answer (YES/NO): NO